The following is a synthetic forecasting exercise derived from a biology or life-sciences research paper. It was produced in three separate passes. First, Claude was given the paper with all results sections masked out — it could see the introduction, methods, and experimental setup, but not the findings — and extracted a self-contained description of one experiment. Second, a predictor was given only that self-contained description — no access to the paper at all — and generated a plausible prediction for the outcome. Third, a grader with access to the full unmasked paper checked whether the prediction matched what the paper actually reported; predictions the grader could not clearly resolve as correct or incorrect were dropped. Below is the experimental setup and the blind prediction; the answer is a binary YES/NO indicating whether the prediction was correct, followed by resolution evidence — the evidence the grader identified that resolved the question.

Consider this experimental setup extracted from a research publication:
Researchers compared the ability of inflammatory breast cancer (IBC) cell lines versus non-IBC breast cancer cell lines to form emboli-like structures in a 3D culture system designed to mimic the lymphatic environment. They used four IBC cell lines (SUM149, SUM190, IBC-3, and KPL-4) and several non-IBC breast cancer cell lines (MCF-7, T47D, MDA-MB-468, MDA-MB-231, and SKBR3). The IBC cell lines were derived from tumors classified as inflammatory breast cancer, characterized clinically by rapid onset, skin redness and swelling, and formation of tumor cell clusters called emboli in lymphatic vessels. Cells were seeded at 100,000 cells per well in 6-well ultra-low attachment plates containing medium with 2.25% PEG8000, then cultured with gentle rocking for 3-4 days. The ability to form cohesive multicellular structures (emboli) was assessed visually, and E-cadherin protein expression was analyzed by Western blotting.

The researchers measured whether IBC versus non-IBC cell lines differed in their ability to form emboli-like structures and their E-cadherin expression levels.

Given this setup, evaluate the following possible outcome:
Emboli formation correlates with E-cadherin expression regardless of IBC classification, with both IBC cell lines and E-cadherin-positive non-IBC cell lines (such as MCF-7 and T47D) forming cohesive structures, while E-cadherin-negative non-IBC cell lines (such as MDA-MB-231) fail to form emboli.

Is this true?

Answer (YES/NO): NO